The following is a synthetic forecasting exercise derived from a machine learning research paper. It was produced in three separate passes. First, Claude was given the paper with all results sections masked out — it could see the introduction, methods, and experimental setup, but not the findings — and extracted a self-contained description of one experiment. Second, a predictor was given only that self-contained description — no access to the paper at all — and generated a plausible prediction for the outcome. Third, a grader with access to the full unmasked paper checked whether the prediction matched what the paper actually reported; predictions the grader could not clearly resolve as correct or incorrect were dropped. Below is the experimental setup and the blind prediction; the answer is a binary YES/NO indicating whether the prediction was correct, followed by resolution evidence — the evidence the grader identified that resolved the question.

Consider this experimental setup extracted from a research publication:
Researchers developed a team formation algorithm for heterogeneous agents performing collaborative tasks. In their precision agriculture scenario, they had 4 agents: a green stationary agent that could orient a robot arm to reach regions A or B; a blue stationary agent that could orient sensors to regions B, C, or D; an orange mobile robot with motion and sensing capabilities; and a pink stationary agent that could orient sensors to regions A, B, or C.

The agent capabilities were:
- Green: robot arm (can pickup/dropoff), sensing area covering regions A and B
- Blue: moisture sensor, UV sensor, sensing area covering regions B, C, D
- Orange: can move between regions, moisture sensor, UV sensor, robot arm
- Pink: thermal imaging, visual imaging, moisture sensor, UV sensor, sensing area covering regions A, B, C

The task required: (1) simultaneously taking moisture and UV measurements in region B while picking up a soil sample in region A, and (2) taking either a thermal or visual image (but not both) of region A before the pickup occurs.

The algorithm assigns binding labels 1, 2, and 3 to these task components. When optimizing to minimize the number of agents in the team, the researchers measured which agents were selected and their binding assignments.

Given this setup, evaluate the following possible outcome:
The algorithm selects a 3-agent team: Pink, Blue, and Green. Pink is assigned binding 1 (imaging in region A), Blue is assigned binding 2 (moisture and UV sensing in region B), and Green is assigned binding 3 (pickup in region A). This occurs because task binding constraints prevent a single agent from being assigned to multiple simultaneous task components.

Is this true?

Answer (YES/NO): NO